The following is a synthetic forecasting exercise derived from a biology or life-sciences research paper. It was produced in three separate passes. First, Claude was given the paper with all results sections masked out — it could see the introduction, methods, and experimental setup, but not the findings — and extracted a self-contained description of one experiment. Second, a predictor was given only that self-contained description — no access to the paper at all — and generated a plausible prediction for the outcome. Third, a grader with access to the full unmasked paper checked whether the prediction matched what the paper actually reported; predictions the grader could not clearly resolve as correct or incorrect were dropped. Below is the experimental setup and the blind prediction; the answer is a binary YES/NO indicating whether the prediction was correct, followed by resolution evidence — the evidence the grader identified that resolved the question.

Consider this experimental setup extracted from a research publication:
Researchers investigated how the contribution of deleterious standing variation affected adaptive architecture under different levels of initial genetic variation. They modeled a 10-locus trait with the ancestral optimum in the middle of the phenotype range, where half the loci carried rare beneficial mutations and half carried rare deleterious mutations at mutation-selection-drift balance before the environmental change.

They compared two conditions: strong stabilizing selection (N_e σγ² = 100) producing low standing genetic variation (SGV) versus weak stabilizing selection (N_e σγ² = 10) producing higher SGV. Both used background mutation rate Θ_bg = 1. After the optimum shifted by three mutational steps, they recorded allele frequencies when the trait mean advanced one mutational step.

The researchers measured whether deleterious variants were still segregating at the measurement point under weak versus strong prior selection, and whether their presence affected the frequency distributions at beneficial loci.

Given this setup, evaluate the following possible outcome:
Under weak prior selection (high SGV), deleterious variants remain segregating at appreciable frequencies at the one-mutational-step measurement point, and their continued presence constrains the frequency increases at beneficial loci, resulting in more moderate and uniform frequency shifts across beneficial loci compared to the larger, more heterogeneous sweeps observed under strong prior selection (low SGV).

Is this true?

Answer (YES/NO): NO